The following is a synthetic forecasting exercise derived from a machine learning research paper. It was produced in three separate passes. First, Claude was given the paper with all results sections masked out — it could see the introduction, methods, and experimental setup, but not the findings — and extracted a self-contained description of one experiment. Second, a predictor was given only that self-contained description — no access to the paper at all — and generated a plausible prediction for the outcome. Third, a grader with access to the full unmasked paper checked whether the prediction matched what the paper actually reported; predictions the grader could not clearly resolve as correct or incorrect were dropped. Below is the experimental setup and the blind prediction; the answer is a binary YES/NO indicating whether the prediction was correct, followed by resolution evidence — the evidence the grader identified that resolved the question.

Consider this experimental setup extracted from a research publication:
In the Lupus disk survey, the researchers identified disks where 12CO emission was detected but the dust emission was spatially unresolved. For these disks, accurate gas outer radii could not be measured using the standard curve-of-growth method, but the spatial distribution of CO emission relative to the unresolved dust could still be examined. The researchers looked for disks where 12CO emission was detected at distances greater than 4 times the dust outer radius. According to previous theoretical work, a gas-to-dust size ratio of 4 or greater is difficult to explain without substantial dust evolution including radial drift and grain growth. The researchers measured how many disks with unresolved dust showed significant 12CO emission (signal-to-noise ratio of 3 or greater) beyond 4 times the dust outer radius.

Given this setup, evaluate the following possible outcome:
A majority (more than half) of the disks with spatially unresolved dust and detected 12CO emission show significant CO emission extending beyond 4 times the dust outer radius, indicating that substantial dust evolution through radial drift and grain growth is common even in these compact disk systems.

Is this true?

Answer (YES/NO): NO